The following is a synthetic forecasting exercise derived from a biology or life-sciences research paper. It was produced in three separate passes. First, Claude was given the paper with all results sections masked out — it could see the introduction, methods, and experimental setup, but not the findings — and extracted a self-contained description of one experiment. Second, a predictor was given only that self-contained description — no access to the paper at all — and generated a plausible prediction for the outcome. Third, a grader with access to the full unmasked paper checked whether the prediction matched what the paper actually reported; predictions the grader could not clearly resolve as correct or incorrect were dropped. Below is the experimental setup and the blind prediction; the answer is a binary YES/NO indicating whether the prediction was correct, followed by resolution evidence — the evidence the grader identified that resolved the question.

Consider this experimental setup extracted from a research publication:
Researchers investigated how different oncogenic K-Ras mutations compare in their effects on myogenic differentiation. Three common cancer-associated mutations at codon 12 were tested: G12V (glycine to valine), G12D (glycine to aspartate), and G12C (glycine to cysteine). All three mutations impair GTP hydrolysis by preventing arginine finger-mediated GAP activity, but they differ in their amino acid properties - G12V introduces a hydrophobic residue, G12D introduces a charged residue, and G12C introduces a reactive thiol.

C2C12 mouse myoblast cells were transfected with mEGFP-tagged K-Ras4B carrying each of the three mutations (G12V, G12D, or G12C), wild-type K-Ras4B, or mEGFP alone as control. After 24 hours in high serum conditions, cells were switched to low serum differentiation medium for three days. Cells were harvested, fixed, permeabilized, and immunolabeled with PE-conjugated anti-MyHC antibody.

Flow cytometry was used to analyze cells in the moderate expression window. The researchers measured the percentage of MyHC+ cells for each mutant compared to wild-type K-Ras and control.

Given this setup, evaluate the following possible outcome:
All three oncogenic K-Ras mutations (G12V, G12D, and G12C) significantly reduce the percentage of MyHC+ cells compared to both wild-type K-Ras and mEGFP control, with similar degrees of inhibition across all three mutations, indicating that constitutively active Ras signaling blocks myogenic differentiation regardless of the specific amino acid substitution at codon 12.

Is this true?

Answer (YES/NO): NO